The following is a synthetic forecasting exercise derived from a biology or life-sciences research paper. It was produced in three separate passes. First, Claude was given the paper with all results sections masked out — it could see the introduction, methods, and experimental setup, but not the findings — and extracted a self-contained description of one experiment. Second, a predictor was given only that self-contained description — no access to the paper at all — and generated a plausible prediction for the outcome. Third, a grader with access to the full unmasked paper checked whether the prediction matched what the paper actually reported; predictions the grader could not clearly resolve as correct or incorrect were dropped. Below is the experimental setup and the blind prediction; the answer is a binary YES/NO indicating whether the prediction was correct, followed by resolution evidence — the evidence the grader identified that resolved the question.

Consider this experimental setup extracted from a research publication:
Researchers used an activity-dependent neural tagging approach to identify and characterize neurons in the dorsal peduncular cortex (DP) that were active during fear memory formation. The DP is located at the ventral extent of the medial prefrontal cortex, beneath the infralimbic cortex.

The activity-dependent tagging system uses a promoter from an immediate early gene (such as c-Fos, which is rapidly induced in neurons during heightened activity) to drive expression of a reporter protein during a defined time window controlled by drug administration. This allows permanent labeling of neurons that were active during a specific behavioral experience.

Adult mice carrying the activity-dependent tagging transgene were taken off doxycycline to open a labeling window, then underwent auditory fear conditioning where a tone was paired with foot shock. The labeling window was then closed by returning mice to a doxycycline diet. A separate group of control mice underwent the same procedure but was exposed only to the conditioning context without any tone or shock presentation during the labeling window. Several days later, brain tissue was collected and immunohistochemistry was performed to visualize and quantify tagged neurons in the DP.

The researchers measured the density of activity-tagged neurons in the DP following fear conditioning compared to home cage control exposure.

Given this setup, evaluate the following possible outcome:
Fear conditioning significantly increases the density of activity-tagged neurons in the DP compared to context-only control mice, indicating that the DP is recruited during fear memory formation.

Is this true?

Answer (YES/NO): YES